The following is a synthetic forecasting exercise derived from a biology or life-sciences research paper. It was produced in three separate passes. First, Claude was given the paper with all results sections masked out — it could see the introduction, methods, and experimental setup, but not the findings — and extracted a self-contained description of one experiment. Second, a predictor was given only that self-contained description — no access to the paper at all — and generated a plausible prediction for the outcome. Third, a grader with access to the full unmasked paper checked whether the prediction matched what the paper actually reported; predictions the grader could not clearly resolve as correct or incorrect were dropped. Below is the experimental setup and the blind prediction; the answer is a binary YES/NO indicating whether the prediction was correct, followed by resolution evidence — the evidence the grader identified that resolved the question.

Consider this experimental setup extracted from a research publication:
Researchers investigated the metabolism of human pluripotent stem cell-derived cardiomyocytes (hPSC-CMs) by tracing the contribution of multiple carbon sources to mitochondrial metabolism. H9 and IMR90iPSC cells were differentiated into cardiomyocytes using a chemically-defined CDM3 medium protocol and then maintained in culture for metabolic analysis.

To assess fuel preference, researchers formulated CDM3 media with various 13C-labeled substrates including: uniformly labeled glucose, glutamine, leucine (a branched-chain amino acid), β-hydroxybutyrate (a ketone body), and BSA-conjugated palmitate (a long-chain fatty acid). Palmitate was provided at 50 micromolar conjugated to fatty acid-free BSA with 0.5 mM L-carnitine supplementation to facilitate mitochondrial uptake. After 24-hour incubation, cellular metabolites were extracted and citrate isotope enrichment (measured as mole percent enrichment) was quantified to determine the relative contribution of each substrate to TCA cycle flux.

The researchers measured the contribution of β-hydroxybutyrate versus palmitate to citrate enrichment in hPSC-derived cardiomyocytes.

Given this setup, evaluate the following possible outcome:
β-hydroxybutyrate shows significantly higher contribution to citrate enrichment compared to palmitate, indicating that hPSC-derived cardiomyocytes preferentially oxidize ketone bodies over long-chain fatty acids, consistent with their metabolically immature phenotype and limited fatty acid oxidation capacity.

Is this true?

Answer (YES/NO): YES